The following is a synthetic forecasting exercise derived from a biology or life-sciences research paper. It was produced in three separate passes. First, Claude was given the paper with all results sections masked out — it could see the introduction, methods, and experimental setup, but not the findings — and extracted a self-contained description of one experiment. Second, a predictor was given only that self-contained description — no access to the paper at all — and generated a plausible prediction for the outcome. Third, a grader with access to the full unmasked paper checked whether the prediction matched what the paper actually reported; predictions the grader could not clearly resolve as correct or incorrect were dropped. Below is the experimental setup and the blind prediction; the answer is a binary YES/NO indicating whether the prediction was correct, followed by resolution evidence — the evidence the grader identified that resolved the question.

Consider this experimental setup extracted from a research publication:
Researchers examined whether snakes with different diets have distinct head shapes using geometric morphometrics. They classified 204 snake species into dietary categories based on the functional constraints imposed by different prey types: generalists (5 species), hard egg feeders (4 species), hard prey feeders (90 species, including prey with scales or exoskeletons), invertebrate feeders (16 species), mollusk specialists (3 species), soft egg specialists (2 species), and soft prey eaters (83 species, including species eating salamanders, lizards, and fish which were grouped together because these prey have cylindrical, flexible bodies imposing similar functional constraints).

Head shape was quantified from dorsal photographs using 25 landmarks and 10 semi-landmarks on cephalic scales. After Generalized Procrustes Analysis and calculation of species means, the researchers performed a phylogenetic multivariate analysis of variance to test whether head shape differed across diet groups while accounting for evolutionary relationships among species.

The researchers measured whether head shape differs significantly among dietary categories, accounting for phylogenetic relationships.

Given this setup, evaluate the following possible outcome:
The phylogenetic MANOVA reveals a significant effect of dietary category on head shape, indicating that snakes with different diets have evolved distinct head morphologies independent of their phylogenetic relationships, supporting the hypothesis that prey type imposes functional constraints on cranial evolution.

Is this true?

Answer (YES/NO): NO